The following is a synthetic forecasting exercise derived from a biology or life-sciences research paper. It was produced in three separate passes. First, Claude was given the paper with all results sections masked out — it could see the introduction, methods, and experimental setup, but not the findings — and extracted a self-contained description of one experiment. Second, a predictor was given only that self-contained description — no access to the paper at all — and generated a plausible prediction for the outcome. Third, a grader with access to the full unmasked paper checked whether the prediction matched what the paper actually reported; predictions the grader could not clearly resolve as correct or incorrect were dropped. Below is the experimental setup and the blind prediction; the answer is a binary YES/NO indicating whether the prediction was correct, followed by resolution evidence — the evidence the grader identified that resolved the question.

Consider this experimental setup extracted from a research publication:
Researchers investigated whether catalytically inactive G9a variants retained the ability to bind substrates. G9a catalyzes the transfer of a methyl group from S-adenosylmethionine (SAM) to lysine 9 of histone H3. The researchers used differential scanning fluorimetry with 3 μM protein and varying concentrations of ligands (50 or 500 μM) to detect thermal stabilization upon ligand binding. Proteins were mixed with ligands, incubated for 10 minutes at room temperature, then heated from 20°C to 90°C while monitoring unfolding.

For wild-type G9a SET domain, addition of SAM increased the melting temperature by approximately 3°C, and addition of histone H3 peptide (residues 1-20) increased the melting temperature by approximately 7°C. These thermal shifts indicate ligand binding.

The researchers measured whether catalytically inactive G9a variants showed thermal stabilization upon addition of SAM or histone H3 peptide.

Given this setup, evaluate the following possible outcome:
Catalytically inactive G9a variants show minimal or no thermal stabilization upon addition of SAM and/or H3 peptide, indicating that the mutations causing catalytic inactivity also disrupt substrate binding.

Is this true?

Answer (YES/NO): YES